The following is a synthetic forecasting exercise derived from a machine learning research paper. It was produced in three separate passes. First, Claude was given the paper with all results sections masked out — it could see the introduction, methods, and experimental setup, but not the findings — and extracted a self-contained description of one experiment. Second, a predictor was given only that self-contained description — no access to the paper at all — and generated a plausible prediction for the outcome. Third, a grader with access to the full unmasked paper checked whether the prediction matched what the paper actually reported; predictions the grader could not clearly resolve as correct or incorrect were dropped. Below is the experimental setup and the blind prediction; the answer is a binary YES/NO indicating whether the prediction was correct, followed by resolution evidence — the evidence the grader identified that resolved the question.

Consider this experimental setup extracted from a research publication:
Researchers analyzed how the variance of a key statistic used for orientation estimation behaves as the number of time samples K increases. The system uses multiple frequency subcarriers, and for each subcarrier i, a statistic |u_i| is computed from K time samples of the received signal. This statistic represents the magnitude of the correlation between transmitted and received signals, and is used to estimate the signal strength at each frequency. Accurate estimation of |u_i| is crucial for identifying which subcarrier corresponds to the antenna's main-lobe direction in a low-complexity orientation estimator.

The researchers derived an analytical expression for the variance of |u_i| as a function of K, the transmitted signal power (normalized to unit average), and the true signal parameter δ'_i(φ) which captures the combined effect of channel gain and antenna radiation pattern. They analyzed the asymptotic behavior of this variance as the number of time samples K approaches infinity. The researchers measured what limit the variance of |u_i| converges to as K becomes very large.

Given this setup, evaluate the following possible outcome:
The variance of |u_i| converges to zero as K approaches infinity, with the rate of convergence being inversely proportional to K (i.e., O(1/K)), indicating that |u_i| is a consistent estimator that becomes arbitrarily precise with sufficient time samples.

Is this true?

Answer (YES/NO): NO